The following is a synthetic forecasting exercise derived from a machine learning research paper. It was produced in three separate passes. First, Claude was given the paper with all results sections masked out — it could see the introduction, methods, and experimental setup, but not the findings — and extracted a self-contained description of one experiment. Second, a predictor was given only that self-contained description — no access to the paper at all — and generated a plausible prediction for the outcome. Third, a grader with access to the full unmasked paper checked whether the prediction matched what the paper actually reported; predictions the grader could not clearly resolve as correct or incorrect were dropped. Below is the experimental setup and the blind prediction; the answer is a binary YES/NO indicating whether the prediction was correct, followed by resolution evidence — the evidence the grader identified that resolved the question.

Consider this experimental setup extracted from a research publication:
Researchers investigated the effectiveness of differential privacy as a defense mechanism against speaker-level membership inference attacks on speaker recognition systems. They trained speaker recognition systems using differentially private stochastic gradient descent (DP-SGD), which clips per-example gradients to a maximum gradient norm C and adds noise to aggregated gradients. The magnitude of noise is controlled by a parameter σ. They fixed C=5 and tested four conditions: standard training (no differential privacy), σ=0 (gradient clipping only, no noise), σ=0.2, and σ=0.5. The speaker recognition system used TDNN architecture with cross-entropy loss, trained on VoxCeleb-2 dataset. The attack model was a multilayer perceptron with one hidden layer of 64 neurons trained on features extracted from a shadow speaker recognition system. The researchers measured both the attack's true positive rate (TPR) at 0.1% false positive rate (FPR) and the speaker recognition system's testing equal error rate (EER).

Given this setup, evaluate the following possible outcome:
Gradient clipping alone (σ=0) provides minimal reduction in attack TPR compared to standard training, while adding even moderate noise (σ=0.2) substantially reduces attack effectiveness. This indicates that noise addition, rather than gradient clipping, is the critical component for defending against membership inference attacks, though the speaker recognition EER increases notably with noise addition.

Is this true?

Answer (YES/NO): YES